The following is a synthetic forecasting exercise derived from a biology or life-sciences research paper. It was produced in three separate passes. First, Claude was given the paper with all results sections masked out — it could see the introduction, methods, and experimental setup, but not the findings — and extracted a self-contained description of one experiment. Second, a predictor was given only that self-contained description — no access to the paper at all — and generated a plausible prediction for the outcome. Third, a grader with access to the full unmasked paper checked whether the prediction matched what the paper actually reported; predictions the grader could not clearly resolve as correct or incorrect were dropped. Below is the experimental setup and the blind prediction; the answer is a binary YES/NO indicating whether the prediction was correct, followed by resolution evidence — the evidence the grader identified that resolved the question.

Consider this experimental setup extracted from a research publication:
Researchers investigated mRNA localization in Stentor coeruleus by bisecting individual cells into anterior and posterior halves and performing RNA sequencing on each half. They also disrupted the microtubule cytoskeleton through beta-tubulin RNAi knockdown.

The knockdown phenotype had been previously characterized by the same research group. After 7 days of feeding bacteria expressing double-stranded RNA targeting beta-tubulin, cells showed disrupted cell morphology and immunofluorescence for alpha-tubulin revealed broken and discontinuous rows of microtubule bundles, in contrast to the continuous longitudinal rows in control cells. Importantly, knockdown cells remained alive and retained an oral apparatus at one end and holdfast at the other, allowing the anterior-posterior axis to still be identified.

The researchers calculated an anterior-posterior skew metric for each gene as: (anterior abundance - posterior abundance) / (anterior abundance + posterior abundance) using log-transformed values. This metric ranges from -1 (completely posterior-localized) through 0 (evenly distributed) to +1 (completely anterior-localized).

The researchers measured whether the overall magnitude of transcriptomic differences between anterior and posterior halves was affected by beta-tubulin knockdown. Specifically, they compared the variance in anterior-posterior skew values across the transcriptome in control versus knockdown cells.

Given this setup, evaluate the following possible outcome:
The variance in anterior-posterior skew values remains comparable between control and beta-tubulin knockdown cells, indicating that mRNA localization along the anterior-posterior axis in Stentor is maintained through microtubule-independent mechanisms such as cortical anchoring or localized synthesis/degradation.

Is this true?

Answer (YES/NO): NO